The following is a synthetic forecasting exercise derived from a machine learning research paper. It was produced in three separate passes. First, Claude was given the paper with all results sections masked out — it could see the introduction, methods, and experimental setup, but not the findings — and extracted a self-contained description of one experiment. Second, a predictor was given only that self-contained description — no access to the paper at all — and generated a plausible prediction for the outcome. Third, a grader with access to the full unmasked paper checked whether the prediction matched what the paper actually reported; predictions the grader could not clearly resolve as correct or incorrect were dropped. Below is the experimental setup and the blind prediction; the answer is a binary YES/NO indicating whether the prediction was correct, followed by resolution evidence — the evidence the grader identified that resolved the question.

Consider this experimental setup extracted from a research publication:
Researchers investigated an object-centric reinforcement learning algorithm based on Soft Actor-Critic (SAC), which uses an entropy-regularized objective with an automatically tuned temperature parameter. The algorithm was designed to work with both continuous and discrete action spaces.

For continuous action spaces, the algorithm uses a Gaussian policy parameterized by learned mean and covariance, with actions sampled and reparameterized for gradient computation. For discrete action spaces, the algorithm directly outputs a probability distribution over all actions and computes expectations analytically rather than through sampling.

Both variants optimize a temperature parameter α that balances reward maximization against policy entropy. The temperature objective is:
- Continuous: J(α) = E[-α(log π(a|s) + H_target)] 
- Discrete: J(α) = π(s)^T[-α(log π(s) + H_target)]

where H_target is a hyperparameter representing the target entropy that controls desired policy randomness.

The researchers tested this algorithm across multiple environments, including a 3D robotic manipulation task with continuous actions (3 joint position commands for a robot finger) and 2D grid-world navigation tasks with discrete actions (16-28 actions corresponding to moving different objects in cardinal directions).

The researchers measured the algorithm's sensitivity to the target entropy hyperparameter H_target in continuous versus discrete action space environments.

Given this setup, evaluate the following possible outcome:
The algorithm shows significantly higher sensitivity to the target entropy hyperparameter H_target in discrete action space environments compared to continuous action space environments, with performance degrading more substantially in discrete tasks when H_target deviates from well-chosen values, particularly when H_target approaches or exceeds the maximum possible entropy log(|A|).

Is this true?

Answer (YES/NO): YES